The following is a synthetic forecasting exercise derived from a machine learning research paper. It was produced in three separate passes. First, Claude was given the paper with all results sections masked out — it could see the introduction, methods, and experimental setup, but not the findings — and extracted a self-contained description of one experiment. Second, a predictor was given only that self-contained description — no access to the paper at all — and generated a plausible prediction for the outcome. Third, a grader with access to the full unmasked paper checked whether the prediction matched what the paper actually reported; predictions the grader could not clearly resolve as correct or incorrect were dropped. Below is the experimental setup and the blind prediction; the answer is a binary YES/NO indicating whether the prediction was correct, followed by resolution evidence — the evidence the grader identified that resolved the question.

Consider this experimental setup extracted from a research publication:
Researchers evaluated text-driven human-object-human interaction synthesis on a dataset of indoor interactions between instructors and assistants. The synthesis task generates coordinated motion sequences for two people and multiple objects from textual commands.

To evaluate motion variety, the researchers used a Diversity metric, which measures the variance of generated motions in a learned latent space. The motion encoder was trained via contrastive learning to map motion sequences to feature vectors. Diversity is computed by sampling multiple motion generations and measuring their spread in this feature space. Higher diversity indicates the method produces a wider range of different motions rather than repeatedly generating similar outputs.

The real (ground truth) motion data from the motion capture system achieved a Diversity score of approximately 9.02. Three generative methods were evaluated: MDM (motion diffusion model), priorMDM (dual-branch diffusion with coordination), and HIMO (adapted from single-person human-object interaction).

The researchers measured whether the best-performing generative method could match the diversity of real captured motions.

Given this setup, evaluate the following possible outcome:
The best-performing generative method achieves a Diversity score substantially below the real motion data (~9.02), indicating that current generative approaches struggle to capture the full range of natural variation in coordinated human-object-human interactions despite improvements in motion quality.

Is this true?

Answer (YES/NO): NO